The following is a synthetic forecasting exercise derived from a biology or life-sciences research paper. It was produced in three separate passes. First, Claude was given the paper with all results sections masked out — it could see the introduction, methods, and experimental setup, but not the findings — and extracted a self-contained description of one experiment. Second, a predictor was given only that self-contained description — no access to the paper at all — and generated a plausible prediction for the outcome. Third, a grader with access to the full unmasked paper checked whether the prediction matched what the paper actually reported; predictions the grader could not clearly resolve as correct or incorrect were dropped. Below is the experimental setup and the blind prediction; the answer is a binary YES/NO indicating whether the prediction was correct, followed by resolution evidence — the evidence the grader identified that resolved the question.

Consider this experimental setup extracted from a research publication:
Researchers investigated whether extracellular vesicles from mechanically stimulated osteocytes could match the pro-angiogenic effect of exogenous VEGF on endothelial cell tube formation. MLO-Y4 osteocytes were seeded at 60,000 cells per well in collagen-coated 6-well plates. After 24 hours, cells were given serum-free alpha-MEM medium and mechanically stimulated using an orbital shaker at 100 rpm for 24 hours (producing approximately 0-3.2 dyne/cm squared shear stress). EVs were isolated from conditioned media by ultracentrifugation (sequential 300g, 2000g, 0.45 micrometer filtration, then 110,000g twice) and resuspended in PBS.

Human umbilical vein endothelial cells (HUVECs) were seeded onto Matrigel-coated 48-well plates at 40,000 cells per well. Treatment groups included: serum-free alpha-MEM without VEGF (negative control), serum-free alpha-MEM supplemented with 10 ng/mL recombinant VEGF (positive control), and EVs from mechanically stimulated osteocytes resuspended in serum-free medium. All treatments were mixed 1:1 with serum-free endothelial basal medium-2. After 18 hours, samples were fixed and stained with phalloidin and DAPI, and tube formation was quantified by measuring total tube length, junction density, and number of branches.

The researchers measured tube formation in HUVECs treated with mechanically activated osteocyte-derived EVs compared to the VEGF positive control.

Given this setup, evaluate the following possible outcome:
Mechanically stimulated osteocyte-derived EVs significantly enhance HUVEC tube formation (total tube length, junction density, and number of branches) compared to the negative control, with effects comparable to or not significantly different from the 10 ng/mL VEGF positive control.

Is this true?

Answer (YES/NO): NO